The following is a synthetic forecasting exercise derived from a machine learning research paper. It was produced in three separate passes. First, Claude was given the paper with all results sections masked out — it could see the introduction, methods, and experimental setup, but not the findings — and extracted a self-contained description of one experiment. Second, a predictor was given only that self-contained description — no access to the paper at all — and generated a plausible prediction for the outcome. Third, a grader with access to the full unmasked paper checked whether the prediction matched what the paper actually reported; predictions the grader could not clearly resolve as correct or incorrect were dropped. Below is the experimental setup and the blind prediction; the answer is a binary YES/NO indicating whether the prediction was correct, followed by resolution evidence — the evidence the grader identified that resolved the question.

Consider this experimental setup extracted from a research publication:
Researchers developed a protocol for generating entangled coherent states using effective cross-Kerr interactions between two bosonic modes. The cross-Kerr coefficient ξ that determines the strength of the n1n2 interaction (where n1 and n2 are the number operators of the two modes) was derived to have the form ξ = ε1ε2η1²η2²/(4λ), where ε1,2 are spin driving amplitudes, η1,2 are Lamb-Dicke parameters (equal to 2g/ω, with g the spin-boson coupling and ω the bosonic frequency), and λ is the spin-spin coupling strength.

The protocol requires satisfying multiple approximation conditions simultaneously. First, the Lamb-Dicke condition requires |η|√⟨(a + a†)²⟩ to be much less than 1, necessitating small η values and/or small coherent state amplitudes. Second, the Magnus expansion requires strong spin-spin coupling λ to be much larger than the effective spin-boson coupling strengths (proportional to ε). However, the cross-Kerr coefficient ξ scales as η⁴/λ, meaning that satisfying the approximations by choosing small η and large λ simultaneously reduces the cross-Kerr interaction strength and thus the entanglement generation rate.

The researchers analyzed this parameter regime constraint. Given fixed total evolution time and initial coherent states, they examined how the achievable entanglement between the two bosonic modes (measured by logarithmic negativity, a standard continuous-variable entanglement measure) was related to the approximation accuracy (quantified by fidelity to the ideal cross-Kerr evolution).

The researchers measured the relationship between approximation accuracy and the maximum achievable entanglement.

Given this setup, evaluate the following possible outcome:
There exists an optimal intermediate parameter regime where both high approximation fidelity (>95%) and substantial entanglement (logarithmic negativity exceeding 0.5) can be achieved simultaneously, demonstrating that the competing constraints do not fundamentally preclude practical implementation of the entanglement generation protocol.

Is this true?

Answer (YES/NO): NO